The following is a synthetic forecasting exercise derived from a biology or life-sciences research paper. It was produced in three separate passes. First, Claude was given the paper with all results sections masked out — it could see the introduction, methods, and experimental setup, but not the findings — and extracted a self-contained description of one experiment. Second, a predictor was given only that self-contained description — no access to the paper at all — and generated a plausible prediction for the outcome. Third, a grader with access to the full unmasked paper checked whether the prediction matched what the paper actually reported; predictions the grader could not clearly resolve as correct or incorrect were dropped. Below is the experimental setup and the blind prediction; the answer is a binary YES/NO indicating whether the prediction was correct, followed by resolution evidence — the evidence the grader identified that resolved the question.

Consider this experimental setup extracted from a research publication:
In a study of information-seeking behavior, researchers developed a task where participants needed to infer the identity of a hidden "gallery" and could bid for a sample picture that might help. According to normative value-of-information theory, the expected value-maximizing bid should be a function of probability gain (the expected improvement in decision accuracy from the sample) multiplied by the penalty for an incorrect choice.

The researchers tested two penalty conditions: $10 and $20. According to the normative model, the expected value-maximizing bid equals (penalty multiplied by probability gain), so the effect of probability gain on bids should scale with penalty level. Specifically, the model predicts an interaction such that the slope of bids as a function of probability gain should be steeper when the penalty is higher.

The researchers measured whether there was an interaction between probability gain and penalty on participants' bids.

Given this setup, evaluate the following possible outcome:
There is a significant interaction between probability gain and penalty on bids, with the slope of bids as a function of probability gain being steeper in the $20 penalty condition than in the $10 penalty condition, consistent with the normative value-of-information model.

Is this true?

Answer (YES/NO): YES